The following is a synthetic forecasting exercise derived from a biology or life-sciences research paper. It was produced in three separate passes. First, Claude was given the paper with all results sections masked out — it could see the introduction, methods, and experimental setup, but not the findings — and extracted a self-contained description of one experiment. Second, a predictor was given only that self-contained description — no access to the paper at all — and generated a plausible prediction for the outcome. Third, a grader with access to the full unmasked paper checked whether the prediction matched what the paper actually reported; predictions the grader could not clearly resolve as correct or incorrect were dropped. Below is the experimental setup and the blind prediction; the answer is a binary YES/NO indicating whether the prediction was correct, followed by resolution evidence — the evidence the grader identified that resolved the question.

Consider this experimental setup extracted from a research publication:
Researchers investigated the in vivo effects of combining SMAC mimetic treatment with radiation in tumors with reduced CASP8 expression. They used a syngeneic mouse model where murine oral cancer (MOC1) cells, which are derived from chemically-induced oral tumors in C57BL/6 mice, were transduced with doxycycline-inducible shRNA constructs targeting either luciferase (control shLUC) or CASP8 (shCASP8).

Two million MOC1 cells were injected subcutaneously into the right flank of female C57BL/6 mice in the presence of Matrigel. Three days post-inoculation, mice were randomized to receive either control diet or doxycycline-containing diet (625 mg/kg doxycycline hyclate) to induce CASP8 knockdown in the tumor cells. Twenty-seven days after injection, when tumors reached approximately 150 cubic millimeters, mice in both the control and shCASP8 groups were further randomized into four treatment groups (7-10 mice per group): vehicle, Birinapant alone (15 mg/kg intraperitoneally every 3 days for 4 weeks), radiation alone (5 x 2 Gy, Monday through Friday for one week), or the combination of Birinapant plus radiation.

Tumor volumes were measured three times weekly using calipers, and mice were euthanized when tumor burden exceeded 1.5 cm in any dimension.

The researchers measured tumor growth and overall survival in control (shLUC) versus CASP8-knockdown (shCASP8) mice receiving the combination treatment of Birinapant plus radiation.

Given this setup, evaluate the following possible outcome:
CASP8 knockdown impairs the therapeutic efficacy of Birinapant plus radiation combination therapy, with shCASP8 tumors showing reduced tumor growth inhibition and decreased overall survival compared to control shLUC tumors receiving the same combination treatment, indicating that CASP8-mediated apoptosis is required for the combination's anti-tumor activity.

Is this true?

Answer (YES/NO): NO